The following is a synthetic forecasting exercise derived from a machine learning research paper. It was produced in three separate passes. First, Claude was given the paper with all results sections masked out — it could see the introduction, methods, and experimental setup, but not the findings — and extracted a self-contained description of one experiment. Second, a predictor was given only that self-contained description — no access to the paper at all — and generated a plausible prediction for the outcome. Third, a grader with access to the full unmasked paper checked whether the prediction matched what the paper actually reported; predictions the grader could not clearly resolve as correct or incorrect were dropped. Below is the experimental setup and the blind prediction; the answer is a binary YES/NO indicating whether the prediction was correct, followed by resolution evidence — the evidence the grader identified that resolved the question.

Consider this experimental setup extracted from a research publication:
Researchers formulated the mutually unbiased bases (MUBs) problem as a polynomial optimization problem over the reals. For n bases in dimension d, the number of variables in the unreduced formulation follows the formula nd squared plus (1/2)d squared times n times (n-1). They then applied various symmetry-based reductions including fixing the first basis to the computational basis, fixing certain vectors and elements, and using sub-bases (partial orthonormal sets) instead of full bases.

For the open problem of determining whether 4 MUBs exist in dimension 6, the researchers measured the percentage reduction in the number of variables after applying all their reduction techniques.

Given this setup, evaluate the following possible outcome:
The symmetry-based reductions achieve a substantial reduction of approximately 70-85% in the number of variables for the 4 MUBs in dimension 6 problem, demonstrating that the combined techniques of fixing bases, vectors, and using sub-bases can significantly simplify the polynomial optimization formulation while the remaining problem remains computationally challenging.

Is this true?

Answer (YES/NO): NO